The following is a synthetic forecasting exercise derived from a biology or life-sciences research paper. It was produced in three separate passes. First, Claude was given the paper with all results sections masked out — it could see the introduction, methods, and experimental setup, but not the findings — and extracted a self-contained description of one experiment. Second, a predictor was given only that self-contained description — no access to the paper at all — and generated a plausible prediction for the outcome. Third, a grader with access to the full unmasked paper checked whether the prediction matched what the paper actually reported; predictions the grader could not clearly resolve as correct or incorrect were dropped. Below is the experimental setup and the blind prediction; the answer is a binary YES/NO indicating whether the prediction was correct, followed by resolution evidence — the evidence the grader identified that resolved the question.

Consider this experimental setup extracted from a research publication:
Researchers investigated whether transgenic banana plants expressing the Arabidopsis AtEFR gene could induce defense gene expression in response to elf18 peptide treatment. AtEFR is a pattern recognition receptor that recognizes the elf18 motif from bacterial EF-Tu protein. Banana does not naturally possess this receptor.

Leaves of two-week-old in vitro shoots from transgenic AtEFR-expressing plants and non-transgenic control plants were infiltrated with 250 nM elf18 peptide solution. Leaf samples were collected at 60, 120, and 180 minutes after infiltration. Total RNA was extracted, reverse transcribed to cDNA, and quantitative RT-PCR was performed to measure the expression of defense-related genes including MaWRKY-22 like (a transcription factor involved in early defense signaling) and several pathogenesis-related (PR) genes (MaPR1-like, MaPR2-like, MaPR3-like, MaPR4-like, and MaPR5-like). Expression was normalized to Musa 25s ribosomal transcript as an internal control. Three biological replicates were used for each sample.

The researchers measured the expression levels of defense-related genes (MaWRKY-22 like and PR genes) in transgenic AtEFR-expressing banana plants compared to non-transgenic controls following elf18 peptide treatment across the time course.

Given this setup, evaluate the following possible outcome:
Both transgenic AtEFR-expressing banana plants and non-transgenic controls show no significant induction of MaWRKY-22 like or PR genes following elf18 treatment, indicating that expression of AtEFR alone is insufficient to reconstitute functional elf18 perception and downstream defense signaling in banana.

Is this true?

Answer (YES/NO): NO